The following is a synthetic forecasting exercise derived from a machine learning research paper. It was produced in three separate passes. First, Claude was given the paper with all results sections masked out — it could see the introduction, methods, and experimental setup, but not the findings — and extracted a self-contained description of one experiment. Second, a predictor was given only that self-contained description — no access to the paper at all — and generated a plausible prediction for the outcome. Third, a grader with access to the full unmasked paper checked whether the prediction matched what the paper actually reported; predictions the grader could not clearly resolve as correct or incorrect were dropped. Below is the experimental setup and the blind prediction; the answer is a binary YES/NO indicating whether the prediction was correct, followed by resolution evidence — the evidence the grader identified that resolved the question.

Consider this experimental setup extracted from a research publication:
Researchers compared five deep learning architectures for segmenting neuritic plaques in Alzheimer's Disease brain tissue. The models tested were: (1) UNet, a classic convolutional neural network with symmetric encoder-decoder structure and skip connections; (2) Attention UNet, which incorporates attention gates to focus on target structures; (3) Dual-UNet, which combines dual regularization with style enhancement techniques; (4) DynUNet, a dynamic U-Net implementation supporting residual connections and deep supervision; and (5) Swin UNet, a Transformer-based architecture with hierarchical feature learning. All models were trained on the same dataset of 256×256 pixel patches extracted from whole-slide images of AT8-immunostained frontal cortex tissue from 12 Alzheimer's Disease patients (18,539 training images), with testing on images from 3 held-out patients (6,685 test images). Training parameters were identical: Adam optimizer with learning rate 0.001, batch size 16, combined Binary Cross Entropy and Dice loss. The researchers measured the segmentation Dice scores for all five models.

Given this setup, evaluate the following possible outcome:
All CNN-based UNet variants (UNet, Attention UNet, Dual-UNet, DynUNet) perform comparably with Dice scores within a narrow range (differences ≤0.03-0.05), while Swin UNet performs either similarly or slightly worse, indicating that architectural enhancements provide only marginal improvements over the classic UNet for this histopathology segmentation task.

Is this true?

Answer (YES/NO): NO